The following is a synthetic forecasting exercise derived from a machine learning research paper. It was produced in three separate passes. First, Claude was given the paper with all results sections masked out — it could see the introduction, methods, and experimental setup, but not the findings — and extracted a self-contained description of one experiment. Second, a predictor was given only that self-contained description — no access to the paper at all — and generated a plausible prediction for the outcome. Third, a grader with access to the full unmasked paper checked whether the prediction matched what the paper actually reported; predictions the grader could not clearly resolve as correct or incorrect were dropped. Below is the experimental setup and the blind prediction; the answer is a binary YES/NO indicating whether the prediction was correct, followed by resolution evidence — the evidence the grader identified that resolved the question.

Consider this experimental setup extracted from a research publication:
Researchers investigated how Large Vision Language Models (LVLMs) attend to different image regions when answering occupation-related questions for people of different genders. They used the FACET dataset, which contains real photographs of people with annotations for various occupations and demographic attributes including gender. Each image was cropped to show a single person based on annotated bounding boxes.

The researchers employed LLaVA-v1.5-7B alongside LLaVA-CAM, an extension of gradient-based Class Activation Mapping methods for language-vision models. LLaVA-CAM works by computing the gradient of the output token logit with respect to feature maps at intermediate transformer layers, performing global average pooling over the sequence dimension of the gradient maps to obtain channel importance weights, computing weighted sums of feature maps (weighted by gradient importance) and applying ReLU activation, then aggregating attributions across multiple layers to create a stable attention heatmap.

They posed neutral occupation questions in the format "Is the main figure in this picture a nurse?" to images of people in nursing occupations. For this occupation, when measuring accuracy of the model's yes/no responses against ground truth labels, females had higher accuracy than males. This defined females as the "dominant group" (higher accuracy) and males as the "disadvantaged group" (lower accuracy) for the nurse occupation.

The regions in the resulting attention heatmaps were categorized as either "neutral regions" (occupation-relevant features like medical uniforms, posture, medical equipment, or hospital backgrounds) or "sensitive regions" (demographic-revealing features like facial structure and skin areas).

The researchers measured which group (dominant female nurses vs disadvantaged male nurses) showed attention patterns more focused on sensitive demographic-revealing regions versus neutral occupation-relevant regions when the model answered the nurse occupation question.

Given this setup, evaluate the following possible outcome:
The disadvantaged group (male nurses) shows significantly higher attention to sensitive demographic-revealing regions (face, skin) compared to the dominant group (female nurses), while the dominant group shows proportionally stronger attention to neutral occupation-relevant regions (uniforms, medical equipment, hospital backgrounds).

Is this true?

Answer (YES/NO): YES